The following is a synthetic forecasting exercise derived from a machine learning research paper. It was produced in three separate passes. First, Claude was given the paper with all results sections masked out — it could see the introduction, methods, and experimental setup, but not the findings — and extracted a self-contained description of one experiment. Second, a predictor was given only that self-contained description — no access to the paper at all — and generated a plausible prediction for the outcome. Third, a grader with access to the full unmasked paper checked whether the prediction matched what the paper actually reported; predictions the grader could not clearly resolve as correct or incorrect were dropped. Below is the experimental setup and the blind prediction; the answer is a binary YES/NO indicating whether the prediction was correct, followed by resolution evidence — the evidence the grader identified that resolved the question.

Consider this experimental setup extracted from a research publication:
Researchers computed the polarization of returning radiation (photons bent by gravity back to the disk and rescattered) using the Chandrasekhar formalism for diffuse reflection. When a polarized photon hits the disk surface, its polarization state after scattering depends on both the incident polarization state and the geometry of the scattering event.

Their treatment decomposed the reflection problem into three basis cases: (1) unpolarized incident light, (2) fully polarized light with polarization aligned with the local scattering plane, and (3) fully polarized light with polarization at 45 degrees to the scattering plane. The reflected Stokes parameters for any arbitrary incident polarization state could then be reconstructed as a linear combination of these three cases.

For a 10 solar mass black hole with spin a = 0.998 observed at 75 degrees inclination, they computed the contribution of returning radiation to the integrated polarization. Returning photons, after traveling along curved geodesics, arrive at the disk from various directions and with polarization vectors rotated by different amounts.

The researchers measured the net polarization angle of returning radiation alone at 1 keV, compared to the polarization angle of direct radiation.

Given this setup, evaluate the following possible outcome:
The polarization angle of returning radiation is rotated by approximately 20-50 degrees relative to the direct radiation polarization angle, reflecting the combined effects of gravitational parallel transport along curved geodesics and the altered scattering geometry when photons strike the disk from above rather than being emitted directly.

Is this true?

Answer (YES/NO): NO